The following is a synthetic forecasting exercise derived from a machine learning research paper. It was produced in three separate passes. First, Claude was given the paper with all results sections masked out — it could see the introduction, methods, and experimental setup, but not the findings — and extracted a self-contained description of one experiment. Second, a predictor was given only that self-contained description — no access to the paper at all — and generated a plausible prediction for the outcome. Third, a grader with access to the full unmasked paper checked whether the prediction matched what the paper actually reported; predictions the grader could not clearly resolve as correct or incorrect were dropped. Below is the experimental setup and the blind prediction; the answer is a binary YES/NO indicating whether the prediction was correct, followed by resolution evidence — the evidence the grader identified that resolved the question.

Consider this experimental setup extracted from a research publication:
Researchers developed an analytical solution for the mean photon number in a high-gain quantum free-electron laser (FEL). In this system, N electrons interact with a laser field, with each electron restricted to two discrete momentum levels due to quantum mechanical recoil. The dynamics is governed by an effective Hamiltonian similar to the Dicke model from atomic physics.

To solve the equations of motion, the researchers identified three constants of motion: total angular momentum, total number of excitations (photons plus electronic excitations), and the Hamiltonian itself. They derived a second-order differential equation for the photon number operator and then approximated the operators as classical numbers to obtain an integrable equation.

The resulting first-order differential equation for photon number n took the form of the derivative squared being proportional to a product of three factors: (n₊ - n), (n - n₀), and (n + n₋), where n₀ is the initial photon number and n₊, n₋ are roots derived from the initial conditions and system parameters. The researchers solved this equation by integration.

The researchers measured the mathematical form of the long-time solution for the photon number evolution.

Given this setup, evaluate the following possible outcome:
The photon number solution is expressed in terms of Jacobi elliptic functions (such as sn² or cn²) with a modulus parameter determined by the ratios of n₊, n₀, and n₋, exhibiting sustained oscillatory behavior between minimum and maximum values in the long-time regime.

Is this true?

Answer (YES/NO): YES